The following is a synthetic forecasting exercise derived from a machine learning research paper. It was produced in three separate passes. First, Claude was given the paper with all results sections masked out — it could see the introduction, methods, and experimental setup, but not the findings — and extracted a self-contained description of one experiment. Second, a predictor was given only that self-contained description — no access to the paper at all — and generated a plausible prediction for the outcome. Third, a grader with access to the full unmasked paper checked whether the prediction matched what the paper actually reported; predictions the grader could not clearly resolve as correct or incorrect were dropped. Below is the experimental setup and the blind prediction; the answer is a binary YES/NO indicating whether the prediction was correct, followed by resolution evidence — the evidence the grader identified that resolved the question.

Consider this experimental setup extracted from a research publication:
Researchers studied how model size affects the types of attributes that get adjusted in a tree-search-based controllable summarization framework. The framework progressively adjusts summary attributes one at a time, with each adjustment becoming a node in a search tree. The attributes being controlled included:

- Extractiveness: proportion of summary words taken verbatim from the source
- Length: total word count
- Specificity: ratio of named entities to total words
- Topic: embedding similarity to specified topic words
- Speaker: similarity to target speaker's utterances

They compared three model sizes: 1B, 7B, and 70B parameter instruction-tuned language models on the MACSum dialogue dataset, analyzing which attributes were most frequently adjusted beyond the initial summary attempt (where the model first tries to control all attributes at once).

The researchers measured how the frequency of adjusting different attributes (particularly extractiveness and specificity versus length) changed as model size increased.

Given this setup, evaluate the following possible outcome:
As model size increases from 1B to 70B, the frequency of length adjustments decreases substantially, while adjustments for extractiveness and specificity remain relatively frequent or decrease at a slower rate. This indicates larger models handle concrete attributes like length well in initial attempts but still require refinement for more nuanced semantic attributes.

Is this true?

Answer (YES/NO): NO